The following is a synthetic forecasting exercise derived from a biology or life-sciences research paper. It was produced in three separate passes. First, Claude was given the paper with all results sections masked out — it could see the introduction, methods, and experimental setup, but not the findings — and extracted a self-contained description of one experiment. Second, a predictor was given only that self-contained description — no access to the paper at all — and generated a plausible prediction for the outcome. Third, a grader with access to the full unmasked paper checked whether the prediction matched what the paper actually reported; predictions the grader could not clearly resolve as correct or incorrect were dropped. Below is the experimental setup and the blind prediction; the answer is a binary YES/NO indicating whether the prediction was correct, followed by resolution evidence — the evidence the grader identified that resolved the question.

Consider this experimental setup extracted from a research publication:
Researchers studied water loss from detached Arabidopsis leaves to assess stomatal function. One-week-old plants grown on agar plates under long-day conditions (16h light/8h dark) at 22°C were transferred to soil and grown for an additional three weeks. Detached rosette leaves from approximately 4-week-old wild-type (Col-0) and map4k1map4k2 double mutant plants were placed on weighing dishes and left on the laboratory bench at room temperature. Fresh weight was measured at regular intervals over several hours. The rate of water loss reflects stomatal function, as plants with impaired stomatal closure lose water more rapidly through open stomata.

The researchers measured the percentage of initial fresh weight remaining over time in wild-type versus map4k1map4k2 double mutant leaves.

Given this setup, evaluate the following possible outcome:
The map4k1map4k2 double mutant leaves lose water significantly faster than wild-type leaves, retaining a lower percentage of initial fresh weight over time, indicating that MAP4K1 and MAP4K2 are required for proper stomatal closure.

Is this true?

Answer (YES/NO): YES